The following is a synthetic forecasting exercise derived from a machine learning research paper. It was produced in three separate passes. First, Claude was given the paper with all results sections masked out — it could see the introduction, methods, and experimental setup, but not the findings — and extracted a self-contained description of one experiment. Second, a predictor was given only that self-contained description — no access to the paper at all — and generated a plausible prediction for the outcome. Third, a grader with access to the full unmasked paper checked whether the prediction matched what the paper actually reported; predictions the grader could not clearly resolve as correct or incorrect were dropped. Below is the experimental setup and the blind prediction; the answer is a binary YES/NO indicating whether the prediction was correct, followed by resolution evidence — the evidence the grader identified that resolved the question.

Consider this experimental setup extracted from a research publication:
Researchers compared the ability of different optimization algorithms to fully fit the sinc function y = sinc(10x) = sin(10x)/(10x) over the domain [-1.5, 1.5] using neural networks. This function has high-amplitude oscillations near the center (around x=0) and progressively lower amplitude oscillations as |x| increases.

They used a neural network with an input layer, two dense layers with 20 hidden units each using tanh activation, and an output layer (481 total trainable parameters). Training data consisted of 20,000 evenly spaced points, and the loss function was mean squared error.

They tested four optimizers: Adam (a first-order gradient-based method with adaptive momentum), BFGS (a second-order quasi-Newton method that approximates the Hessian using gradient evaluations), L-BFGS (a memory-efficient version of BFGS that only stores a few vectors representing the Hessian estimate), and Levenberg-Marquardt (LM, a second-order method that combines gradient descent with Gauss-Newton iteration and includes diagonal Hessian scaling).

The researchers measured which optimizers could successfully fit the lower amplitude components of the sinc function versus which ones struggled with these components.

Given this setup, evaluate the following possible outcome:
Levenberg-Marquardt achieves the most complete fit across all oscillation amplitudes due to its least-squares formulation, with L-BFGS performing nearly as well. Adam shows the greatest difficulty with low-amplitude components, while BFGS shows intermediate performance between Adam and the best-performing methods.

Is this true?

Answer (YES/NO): NO